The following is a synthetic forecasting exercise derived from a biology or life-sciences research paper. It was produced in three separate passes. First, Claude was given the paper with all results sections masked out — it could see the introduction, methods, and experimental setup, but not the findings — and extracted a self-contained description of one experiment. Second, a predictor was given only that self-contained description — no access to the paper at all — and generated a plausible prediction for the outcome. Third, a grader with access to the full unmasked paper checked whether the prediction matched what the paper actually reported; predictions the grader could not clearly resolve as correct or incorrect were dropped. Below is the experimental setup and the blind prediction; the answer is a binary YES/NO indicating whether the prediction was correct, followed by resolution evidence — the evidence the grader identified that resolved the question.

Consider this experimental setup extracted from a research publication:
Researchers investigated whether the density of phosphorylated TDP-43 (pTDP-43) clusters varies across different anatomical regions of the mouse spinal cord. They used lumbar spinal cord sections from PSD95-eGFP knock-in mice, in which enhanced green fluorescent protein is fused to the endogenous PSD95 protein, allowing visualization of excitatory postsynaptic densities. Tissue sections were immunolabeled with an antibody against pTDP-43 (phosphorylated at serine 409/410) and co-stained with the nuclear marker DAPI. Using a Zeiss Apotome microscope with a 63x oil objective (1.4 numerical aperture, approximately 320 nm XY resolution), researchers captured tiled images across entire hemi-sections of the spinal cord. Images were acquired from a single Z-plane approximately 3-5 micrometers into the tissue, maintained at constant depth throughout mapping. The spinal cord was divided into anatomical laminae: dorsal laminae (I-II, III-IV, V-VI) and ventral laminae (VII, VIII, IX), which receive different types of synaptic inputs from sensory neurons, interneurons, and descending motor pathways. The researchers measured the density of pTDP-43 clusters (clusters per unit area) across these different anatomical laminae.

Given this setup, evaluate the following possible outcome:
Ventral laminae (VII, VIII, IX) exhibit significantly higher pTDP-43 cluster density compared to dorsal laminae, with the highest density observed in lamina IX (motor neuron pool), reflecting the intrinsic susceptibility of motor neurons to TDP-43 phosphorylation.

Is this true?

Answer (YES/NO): NO